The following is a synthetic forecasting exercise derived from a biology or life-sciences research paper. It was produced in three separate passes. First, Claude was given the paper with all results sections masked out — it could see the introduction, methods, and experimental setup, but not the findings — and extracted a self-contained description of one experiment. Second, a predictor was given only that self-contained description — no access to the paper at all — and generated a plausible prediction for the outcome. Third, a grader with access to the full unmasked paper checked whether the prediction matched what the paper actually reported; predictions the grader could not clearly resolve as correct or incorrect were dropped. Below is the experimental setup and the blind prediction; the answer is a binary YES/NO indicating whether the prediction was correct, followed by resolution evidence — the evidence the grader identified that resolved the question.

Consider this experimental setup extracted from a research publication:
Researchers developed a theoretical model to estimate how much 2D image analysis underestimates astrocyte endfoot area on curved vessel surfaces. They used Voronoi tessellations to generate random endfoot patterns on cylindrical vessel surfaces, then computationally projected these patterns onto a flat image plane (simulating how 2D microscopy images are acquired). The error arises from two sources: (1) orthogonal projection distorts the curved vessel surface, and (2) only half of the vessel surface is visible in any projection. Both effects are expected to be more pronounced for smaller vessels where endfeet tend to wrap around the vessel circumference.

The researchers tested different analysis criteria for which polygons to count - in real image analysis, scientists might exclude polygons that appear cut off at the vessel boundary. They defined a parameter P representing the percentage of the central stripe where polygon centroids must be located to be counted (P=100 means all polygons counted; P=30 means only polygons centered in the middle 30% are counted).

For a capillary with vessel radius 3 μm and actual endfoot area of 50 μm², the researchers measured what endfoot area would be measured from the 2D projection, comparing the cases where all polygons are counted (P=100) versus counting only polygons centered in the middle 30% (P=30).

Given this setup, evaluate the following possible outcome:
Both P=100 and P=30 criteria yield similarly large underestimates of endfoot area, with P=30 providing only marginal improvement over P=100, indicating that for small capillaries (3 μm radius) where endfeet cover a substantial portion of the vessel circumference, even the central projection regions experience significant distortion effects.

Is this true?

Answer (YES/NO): NO